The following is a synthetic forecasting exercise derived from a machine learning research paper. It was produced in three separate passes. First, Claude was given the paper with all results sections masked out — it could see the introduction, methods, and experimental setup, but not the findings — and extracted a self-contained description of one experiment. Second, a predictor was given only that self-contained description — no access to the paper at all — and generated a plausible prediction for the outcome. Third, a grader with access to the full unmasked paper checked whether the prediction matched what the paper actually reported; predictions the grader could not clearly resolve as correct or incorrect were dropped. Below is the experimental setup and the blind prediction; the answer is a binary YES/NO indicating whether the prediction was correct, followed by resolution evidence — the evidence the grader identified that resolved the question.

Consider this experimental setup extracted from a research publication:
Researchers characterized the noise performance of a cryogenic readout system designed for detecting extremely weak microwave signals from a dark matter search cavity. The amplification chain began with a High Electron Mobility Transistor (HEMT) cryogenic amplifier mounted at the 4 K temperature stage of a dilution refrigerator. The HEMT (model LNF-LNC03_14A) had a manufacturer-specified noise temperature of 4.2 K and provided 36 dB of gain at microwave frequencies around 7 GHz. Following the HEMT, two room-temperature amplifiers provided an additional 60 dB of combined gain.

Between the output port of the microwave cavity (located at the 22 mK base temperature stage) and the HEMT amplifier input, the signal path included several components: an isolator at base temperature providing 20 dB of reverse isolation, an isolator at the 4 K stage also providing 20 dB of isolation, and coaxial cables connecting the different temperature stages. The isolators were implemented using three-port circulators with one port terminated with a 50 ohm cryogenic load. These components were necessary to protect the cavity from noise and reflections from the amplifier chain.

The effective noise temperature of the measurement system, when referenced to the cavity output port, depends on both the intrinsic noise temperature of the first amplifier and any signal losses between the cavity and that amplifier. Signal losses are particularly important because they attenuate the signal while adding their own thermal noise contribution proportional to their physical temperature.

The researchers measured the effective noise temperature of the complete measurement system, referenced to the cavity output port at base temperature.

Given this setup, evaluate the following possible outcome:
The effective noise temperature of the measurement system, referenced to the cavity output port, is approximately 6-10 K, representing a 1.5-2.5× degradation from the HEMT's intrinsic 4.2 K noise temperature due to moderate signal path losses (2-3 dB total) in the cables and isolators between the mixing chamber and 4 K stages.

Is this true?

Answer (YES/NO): YES